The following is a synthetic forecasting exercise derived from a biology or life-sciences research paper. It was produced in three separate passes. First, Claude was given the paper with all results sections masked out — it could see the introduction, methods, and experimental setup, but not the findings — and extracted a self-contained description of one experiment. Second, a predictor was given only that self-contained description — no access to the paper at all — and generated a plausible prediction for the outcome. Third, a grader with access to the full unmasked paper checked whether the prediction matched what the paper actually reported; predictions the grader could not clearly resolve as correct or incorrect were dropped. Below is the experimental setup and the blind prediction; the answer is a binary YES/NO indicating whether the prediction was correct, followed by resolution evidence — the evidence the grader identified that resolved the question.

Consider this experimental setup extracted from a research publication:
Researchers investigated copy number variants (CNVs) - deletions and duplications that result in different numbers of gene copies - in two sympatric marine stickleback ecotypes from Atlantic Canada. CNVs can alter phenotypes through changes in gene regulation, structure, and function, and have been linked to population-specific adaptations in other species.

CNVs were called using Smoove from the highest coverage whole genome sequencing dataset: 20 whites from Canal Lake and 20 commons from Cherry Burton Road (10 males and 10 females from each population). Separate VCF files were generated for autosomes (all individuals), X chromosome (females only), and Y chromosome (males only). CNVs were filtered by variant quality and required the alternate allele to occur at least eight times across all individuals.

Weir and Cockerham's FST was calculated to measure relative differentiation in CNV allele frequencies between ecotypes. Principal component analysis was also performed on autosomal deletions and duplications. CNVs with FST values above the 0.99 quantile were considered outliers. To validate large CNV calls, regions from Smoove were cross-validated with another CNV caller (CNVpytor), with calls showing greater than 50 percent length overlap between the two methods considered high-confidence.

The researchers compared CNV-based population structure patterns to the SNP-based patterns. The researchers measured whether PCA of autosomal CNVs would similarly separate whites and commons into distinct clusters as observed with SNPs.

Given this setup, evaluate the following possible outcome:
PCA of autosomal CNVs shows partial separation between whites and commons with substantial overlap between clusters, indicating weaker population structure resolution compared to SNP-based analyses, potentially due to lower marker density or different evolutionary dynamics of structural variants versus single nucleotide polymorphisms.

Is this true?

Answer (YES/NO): NO